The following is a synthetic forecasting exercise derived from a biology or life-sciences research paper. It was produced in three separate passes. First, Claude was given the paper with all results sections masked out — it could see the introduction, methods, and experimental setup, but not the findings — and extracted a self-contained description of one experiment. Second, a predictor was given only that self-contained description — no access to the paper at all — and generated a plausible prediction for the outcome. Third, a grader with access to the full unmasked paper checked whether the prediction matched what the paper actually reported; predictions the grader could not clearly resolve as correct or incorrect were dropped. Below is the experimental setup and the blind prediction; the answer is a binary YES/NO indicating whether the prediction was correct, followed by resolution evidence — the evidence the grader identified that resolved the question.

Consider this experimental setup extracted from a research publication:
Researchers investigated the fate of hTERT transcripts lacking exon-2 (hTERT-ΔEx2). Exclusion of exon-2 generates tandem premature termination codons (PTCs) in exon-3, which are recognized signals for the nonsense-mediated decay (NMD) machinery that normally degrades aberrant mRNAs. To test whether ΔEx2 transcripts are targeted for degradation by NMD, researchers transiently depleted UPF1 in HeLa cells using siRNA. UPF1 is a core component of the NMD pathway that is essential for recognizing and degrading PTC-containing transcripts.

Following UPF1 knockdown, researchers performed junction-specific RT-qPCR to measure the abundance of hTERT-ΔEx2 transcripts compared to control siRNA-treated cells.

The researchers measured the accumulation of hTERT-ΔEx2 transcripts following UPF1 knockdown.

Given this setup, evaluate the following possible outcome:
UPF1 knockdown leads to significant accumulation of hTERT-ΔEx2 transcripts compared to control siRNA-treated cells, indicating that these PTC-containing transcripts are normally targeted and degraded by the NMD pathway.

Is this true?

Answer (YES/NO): YES